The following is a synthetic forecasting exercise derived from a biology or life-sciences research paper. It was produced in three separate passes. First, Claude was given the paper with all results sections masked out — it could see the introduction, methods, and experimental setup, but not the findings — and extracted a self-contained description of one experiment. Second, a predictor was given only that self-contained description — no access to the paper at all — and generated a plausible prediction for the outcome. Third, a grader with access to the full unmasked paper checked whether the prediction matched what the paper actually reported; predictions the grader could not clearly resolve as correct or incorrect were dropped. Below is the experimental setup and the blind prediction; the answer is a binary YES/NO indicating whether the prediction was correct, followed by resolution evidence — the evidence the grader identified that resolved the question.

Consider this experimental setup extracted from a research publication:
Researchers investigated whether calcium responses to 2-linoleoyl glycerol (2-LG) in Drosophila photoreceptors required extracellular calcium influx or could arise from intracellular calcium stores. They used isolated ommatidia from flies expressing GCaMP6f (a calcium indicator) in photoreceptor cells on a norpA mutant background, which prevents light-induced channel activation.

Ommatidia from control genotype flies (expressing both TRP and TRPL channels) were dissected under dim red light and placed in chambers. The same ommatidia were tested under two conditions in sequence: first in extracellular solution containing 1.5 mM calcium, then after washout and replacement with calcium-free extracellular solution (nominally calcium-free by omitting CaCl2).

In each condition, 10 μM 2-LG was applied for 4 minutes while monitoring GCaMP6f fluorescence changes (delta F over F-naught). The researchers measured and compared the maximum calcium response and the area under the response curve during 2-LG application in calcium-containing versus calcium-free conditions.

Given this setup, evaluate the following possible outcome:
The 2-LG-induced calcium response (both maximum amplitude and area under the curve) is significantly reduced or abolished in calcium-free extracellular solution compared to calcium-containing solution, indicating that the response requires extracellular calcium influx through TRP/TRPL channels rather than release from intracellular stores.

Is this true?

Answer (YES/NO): YES